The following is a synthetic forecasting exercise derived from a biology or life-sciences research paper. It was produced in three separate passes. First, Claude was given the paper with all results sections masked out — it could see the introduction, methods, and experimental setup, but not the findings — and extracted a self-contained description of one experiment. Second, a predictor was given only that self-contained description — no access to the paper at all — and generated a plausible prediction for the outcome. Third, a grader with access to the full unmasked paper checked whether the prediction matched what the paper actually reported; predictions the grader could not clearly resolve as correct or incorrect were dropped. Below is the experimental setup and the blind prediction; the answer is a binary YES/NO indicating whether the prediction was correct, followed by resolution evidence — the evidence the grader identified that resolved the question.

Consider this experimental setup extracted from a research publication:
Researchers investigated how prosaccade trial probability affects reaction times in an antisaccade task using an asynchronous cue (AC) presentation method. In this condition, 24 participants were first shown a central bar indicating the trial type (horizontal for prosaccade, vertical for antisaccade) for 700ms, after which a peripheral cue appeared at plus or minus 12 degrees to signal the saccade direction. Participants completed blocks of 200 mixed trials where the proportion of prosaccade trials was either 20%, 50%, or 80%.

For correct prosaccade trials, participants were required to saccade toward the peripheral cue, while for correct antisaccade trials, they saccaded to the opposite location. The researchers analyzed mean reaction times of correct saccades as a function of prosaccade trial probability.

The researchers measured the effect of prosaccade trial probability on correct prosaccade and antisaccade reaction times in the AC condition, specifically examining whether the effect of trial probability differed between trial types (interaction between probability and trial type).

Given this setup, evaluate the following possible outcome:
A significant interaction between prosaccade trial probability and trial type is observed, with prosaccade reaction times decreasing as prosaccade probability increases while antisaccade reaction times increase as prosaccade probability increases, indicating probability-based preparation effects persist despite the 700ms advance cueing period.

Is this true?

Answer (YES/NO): NO